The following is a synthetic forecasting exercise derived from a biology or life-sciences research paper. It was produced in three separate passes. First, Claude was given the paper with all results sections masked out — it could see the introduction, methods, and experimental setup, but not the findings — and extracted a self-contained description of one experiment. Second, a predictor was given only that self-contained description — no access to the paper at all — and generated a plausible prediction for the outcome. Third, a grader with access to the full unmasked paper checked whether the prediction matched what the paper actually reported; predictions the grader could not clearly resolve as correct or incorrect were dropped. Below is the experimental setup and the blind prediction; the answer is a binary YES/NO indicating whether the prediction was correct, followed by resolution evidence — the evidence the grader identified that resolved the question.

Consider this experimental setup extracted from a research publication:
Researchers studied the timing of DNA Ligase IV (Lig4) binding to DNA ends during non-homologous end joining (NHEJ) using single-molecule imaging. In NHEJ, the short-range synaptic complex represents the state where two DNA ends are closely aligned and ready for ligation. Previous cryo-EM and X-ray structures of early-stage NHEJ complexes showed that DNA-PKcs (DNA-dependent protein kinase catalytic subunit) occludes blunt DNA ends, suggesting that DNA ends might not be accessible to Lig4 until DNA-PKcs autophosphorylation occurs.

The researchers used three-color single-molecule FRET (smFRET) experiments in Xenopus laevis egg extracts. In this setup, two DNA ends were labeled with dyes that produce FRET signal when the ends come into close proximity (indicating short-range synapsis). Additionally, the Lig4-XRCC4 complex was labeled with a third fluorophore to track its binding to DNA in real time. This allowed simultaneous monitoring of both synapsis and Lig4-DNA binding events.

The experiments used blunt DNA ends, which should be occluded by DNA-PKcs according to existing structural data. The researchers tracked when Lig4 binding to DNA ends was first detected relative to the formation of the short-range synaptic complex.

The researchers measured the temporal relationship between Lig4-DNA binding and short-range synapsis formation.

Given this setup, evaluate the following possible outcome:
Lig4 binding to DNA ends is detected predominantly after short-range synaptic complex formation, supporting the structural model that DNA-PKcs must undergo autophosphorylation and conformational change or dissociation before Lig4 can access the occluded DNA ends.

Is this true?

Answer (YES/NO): NO